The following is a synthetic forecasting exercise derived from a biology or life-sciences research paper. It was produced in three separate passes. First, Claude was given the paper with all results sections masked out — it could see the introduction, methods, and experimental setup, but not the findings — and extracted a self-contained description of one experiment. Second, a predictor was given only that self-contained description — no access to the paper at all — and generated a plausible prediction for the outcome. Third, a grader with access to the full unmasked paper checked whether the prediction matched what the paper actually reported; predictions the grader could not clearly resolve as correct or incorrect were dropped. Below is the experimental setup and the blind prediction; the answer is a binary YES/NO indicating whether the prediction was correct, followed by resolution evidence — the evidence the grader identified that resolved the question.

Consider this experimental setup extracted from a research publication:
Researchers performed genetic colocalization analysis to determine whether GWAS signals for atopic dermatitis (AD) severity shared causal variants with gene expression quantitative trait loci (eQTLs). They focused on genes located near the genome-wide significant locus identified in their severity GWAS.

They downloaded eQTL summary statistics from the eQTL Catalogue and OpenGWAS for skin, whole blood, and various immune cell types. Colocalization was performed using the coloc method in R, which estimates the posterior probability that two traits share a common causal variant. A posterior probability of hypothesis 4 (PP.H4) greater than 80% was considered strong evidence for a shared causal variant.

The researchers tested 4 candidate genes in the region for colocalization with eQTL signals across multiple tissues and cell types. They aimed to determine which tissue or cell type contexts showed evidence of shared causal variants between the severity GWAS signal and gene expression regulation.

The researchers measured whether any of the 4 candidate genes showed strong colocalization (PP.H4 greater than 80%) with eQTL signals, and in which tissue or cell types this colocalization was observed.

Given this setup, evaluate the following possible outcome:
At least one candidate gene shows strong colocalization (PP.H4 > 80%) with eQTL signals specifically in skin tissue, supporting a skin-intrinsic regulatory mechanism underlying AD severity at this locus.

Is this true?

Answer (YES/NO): NO